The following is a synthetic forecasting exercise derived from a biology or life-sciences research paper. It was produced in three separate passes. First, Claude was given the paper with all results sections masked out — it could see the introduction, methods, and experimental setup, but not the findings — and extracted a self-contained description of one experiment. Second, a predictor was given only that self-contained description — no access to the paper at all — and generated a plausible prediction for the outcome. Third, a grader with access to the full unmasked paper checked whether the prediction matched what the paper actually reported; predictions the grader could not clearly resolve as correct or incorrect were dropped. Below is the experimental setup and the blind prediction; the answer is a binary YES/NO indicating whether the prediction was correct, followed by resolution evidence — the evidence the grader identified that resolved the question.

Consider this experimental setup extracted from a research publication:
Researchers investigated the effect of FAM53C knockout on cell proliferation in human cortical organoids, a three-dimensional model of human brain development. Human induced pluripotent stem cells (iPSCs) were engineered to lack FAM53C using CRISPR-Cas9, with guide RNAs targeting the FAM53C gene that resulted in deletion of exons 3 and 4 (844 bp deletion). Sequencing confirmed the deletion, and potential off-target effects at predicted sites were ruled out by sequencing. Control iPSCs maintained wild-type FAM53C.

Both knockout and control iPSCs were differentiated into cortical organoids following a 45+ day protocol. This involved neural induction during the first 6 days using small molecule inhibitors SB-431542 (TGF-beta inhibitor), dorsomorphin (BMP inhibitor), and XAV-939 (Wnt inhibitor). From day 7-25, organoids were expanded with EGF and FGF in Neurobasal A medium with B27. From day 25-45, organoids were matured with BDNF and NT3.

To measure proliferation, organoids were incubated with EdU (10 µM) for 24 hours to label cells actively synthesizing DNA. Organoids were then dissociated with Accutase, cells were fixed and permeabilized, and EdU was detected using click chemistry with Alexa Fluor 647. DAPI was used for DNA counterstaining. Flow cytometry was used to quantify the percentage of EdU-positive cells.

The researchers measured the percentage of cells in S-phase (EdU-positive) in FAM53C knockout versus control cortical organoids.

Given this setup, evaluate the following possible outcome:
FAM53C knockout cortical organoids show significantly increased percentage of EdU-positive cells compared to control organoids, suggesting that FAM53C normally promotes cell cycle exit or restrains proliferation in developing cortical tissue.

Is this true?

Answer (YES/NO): NO